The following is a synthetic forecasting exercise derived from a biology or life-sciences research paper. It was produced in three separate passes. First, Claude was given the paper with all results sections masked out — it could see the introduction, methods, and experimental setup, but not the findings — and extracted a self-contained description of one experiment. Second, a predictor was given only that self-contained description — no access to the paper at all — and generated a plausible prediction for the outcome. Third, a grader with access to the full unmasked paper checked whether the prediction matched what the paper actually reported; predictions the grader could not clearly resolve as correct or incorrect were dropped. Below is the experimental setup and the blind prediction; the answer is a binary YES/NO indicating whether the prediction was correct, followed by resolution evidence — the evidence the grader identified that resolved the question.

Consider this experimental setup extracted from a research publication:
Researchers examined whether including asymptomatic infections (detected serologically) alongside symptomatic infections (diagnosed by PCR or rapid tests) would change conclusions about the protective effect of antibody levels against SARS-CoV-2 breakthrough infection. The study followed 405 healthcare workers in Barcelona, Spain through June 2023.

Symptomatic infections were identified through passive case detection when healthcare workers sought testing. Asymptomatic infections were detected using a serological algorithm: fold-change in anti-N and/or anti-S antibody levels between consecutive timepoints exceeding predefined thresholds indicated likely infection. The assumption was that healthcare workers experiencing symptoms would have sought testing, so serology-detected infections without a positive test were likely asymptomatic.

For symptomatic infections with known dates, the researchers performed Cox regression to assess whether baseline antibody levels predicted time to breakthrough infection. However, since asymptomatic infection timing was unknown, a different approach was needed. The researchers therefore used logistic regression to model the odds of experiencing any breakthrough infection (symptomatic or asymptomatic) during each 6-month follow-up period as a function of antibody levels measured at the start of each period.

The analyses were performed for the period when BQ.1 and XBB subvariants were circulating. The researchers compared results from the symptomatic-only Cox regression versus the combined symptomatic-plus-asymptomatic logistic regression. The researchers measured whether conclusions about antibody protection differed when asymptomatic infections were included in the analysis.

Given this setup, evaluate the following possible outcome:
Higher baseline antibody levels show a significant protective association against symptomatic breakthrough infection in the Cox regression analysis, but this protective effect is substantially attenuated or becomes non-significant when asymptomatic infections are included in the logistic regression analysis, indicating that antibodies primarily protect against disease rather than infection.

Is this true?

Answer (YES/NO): NO